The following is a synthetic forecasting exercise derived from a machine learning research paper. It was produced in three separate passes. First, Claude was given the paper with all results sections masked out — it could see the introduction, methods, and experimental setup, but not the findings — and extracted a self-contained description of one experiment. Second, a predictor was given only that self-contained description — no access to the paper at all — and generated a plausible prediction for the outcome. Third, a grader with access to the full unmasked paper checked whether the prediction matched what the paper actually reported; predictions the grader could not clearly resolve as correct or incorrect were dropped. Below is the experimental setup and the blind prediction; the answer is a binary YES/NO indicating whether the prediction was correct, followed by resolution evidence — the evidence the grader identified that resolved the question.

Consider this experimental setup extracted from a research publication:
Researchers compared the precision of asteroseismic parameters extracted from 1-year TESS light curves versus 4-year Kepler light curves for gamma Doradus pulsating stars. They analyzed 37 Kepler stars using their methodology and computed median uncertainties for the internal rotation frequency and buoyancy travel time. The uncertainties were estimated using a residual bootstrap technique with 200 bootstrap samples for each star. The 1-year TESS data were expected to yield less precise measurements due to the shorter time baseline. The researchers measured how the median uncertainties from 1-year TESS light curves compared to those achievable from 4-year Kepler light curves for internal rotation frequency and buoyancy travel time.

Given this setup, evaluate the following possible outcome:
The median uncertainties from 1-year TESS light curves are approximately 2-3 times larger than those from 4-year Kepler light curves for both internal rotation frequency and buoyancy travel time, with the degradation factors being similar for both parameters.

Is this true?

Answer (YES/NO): YES